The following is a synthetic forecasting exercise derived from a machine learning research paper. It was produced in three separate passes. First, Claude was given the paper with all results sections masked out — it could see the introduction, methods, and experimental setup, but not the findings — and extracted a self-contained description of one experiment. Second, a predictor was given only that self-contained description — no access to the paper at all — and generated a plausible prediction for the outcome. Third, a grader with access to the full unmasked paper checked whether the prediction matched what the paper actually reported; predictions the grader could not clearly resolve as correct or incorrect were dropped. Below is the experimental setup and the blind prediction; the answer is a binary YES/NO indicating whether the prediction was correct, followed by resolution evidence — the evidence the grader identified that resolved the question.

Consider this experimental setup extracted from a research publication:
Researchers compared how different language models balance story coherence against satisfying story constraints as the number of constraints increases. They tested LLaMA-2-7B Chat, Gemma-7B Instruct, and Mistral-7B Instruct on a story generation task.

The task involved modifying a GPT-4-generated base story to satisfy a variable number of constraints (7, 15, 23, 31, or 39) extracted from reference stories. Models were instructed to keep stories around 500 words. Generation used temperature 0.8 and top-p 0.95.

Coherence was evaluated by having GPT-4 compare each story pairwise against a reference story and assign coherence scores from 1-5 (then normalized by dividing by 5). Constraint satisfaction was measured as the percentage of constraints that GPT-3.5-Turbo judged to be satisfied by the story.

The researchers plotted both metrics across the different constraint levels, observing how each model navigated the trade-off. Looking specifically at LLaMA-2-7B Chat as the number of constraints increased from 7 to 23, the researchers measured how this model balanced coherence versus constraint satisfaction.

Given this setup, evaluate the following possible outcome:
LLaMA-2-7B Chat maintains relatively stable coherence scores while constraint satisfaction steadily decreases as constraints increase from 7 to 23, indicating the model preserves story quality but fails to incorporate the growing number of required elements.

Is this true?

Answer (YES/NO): YES